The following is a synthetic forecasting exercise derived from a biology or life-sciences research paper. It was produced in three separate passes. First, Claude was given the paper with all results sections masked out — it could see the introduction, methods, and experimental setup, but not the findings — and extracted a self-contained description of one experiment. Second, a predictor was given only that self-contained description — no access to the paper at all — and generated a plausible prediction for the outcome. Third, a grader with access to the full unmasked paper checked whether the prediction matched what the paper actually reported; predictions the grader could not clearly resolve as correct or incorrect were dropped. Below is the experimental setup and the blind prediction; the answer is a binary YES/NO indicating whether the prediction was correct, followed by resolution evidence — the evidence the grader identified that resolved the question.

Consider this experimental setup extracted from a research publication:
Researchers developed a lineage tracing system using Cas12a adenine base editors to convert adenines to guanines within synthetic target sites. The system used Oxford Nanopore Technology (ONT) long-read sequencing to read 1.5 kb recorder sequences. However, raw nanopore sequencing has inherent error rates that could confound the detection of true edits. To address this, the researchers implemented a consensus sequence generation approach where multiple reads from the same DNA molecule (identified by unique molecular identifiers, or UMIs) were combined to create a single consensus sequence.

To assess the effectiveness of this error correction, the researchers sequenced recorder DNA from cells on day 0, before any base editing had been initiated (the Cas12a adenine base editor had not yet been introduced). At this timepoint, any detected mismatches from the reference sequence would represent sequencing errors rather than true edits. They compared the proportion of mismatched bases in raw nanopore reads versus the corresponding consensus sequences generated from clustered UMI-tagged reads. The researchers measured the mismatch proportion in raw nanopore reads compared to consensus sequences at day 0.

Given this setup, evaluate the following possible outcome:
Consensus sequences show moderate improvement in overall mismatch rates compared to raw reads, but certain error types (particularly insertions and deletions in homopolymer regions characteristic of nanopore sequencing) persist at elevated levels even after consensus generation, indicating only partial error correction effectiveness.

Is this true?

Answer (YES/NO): NO